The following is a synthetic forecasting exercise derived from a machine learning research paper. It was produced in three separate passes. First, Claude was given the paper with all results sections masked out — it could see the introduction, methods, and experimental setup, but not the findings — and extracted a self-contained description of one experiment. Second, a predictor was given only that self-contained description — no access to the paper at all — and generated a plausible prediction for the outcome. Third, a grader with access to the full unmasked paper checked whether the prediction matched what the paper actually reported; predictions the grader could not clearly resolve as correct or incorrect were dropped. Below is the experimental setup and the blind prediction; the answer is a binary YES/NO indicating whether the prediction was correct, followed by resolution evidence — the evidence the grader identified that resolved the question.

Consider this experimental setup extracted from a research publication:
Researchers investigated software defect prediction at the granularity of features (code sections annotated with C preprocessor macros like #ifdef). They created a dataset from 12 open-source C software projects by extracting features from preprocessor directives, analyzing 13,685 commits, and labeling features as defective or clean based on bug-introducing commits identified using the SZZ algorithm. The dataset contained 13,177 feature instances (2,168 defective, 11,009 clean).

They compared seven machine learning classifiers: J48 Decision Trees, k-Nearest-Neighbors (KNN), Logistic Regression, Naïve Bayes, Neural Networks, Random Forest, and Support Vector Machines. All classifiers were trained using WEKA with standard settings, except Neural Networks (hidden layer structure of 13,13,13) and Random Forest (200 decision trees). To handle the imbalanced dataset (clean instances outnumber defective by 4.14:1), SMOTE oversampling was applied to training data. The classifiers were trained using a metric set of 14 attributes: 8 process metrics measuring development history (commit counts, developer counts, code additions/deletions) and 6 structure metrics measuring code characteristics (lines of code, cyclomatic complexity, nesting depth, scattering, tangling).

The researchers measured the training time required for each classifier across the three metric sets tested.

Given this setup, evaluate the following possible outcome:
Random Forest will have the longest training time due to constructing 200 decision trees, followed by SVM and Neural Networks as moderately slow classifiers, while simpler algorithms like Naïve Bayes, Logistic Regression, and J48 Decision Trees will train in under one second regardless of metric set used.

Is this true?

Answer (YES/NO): NO